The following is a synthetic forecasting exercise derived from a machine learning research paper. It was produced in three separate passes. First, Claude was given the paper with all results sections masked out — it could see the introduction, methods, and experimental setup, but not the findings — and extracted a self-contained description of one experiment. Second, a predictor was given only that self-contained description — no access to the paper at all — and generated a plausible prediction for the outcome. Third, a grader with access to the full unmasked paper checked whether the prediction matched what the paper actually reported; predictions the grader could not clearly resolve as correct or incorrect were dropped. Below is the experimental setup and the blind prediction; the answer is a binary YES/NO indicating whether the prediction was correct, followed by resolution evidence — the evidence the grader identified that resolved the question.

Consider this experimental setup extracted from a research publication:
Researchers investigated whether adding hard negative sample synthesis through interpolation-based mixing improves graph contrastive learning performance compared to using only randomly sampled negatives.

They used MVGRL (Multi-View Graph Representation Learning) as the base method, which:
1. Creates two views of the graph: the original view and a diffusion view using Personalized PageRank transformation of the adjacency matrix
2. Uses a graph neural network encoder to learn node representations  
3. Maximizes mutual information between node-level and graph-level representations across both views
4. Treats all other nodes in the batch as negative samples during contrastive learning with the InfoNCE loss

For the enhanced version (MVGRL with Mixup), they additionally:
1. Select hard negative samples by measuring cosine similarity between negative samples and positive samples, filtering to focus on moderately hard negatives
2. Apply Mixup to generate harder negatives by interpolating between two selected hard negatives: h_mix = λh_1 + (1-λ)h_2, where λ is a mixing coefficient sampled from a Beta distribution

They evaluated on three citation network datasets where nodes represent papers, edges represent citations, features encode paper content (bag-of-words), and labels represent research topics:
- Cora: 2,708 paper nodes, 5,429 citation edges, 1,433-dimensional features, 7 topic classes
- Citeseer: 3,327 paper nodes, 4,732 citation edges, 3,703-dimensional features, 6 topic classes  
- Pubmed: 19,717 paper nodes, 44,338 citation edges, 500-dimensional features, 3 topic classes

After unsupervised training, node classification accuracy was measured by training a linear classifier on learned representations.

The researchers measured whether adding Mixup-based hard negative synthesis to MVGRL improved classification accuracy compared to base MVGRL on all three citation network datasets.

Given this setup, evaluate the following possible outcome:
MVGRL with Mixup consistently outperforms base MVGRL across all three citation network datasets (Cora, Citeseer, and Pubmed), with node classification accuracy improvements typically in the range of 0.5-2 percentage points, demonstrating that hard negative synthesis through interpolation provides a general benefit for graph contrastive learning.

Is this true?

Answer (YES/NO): NO